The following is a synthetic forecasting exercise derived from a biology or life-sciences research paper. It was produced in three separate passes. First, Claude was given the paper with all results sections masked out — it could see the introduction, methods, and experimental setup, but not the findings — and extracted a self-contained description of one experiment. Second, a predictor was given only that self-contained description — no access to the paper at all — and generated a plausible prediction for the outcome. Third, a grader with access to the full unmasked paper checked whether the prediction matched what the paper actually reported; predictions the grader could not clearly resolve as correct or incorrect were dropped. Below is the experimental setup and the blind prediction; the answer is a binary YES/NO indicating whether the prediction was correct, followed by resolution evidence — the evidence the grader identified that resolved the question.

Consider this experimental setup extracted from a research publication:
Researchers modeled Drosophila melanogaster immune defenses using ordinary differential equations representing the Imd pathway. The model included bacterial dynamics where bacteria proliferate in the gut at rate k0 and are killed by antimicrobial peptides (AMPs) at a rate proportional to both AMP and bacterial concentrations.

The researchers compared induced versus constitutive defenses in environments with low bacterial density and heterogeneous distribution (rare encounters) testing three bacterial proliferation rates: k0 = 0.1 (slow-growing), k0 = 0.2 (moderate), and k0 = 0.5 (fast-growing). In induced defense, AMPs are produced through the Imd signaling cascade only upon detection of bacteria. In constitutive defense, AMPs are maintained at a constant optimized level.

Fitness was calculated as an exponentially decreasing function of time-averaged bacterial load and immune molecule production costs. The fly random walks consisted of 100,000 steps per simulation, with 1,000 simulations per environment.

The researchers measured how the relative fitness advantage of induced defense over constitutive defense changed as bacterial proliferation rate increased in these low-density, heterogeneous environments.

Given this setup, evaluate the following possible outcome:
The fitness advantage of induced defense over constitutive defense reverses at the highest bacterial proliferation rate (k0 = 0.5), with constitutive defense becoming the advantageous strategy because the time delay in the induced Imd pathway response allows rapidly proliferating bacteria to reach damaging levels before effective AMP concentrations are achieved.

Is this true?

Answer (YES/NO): NO